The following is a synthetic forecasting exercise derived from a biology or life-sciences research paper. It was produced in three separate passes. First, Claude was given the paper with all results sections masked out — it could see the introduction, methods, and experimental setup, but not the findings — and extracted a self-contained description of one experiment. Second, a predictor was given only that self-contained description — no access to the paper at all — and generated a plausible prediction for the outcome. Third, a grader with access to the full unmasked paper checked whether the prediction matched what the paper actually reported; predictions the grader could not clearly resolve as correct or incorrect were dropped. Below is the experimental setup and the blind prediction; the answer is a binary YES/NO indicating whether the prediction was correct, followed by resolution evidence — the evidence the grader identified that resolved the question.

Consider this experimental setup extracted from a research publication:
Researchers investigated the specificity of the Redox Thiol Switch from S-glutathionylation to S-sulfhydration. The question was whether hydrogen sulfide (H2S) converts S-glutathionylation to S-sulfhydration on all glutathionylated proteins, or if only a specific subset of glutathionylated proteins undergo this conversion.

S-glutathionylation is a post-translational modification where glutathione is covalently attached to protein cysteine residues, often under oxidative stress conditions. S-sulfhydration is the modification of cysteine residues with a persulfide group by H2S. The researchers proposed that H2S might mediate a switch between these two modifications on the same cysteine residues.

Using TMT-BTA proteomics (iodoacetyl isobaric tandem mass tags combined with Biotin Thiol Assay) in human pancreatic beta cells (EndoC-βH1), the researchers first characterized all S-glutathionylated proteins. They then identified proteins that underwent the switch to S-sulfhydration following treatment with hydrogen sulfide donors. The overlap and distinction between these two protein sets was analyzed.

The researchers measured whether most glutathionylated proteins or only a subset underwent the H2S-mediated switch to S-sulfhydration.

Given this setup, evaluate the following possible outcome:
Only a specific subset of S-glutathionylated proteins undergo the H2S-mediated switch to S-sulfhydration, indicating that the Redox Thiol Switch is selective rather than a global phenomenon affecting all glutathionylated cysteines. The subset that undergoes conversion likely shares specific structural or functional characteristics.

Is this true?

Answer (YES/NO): YES